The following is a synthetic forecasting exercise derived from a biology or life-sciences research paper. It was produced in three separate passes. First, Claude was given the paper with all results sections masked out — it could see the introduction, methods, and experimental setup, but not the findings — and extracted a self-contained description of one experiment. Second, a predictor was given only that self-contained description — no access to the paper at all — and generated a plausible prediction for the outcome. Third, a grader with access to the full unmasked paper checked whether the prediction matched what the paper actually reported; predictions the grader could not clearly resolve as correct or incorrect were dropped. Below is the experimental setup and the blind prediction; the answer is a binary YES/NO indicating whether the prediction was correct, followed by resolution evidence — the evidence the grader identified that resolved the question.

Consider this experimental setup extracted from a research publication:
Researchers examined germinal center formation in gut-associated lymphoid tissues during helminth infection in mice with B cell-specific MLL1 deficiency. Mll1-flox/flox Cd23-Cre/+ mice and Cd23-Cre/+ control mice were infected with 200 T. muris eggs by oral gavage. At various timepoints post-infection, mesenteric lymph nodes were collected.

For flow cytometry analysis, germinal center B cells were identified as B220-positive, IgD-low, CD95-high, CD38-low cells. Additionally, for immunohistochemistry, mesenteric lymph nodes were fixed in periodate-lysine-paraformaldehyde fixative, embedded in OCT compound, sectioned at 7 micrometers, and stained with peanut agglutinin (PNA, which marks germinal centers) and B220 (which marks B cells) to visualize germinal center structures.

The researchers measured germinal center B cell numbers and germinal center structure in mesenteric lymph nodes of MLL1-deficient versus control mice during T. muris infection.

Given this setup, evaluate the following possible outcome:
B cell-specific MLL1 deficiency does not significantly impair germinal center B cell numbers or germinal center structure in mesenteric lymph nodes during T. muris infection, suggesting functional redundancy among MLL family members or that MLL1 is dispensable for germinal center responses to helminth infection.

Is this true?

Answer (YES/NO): NO